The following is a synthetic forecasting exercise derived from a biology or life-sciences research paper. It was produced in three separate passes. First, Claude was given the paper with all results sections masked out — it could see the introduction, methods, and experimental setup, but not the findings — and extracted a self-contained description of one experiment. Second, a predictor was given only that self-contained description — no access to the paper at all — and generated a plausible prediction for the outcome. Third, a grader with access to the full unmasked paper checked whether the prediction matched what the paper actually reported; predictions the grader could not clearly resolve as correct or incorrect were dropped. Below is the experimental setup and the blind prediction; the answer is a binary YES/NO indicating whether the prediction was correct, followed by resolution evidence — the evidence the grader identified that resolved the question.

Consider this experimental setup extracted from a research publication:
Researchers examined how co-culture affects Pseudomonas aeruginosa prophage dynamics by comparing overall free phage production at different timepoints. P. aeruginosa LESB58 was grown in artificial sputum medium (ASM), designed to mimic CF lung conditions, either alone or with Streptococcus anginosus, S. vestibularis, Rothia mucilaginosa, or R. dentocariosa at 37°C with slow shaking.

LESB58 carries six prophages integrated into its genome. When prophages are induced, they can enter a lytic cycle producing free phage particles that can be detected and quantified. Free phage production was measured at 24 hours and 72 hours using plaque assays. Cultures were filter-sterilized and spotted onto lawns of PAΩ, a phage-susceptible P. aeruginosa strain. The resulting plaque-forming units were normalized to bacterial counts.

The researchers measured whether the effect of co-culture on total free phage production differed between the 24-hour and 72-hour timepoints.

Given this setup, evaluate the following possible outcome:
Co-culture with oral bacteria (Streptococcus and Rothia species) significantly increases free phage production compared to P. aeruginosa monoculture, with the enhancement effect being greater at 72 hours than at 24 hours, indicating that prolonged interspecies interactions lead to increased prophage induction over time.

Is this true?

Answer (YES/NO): NO